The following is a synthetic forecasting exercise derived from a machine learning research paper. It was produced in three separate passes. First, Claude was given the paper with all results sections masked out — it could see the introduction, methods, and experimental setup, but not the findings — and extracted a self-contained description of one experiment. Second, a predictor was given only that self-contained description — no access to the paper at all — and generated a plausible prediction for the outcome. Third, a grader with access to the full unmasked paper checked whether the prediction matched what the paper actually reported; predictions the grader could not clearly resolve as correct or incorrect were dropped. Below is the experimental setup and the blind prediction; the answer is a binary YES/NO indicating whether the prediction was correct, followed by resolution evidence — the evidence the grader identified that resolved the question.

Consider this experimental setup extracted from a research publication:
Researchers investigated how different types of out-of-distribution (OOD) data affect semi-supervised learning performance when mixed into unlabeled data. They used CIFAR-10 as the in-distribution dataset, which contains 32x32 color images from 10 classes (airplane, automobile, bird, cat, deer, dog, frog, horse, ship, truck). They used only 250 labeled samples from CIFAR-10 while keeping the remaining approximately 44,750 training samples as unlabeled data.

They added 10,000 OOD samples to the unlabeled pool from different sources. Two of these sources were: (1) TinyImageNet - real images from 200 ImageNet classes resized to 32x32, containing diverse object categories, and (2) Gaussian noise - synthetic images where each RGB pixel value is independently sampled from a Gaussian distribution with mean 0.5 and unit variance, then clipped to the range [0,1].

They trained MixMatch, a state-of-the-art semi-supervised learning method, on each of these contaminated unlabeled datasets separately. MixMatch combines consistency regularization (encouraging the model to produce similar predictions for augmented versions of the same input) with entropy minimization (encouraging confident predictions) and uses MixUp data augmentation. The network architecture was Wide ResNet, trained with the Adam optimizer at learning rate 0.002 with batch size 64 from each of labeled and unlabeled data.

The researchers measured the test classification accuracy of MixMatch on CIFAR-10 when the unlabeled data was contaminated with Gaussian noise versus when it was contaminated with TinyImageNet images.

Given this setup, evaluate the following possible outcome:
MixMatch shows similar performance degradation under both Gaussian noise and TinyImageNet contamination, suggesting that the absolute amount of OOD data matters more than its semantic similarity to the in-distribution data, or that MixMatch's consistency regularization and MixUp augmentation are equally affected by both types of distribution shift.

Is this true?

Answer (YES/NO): NO